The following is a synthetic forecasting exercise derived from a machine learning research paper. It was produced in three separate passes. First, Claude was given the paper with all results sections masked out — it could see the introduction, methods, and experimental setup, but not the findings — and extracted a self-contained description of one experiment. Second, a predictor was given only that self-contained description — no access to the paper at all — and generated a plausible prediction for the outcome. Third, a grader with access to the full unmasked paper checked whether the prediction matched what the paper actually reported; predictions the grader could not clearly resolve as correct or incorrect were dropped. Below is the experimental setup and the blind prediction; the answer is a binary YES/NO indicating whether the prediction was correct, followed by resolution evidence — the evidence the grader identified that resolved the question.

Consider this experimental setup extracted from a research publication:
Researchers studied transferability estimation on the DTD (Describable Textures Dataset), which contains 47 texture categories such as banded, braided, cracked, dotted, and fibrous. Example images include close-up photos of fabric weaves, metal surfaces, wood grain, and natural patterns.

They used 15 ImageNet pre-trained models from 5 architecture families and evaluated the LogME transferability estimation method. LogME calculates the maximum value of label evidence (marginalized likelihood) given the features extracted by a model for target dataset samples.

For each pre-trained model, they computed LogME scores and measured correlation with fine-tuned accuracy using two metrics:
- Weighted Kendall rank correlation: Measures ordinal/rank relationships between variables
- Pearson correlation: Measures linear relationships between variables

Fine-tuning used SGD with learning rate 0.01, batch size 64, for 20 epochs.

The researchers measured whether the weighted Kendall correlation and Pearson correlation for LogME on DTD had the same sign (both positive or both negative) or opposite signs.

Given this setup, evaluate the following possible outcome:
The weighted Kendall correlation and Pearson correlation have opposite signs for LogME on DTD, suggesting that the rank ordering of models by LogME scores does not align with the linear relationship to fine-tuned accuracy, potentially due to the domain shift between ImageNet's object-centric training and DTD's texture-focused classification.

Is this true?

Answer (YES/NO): YES